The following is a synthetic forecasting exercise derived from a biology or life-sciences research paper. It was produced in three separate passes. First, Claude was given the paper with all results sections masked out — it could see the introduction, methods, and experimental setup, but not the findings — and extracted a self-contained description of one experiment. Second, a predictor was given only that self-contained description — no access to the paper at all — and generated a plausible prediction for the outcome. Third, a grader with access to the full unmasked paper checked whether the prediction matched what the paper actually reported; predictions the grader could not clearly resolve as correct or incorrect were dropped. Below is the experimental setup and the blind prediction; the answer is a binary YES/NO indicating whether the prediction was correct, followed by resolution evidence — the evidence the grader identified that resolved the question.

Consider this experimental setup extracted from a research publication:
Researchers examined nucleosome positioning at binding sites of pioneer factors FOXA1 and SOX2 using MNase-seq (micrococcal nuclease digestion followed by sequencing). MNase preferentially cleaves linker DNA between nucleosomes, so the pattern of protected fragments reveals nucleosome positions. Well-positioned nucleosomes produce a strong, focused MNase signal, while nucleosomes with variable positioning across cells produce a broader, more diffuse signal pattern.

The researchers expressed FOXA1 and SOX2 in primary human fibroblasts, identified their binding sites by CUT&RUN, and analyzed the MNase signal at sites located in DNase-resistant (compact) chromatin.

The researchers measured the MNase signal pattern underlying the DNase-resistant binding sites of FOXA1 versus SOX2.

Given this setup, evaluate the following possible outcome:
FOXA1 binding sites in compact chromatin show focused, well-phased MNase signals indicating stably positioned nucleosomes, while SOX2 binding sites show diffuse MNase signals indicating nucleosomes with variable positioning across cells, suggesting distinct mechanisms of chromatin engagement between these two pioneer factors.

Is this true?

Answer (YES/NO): NO